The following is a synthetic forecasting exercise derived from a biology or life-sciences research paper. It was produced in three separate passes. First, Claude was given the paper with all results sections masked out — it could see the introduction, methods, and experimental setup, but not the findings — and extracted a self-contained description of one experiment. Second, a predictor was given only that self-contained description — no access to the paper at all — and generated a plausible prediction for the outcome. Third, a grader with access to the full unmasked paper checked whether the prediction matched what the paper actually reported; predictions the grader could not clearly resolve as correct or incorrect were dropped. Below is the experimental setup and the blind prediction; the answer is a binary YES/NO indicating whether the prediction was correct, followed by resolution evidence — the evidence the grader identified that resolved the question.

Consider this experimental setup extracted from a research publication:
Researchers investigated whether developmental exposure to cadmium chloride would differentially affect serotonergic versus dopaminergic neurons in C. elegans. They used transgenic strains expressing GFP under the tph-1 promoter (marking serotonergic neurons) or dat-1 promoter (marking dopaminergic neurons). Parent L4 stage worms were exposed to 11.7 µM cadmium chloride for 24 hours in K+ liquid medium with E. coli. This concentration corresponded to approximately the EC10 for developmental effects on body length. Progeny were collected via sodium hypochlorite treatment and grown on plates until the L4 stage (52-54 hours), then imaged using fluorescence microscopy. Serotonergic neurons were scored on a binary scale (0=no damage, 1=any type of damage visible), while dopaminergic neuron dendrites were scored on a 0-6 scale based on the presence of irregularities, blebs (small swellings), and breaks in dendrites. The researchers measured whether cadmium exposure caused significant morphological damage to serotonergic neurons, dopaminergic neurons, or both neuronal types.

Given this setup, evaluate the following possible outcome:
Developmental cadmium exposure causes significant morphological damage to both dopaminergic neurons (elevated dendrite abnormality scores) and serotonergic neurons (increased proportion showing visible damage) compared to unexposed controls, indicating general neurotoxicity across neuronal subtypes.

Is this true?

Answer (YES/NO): NO